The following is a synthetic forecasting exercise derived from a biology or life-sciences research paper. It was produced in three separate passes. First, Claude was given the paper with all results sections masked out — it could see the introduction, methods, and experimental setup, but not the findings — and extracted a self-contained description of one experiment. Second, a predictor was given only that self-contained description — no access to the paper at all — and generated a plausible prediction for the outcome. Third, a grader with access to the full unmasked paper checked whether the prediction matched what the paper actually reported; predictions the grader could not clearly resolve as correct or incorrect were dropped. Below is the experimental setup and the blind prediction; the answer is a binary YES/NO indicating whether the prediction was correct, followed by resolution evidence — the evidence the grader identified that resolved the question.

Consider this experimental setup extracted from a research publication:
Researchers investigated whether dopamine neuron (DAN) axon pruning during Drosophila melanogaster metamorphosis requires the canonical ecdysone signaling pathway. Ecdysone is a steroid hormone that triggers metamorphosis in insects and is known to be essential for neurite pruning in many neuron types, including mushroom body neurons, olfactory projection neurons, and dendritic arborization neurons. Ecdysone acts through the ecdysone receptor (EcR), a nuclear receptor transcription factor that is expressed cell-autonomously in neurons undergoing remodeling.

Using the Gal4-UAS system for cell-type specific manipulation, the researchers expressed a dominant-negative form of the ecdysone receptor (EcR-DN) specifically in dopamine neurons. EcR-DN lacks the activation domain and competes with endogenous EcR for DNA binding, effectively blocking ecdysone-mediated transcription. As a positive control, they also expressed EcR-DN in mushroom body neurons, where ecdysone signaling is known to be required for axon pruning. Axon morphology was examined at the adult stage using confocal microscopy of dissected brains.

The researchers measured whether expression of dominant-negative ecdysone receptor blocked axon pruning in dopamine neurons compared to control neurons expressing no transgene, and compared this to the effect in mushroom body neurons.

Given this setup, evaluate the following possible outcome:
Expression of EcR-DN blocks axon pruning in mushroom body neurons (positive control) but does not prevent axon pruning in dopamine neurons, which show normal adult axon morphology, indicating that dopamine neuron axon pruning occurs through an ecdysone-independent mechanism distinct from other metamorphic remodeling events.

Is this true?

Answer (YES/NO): YES